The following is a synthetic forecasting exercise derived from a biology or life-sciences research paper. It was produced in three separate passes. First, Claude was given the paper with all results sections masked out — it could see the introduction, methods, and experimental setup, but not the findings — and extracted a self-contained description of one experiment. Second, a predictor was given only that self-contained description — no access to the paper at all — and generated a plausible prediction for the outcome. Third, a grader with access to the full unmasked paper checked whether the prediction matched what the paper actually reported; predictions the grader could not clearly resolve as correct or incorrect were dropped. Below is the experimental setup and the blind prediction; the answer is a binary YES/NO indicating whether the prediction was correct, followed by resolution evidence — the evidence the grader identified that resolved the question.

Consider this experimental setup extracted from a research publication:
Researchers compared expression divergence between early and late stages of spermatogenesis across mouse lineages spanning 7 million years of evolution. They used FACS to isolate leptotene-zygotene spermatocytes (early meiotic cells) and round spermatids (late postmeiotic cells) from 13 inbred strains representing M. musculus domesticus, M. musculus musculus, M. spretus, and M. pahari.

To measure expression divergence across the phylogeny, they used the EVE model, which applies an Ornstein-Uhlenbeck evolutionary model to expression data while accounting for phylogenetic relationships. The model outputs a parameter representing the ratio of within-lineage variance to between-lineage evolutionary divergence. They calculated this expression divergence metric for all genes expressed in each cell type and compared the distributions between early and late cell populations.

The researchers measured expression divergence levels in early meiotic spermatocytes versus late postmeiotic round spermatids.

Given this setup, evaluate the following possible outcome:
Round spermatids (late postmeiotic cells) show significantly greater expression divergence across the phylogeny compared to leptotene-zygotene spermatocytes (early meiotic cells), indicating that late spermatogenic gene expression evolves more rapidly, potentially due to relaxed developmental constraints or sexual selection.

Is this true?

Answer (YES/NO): YES